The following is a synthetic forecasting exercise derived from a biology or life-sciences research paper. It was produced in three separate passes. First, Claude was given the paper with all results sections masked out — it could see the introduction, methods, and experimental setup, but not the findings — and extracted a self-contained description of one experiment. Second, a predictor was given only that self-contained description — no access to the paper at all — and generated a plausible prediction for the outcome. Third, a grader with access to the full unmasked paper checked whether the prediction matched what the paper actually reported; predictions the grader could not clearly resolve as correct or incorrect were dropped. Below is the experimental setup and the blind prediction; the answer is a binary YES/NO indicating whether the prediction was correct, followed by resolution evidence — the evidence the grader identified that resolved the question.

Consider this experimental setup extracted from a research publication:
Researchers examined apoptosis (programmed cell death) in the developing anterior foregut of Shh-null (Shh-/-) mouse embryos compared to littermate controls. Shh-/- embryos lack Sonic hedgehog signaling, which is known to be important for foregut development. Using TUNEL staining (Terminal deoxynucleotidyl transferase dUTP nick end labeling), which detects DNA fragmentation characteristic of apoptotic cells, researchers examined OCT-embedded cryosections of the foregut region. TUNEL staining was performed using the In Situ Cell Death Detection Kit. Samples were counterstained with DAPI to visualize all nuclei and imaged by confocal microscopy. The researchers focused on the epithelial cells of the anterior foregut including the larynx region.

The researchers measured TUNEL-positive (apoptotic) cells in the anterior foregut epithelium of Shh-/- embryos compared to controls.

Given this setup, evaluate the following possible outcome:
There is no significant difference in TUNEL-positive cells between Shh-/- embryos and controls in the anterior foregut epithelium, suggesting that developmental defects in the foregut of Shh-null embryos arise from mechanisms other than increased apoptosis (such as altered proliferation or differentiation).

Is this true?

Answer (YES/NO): NO